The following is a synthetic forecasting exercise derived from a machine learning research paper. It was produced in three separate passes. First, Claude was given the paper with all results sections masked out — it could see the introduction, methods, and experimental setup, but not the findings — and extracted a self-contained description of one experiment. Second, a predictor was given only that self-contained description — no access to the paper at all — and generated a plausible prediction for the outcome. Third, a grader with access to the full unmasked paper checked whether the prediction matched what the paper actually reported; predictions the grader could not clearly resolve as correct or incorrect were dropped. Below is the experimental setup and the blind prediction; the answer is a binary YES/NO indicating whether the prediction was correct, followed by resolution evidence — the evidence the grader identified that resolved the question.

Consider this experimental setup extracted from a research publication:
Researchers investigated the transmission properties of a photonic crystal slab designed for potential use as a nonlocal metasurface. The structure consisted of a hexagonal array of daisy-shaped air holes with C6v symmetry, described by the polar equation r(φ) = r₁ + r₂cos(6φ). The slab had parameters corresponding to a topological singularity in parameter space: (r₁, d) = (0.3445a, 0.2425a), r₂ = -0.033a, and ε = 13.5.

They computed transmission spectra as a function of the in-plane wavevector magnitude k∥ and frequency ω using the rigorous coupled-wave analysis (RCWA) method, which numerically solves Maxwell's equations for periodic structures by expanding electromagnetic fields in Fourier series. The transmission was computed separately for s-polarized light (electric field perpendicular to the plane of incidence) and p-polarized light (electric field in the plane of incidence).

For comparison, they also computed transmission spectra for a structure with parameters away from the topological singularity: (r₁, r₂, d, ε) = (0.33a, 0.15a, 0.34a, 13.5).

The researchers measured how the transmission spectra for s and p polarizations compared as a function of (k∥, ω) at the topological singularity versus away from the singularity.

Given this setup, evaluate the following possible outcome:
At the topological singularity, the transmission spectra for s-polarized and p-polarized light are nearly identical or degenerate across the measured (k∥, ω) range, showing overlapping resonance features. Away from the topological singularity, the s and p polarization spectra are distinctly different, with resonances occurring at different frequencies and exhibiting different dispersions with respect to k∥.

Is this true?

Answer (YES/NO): YES